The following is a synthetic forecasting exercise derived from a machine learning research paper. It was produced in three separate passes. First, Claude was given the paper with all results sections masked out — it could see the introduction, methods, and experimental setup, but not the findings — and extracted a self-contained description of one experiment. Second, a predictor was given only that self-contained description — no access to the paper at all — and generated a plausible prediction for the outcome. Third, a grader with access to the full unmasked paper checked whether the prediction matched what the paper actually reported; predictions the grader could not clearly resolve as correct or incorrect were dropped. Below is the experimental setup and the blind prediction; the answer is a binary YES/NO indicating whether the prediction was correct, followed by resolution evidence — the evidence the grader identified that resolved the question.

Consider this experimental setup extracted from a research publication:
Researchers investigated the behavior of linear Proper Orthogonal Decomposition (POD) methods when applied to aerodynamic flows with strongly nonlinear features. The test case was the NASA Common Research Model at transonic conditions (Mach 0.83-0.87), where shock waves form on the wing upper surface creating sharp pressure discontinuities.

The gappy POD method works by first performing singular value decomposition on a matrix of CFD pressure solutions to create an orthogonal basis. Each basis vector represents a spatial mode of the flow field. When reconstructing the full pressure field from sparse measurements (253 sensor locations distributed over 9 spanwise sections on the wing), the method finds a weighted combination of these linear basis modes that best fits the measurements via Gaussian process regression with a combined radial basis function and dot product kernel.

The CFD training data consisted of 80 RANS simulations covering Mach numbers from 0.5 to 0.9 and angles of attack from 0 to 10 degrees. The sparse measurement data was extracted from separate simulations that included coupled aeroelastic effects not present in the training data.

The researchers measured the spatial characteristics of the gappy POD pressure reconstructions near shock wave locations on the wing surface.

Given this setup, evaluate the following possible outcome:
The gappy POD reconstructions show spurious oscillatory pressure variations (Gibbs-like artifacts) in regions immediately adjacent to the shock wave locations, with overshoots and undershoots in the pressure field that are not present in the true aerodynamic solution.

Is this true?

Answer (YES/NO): YES